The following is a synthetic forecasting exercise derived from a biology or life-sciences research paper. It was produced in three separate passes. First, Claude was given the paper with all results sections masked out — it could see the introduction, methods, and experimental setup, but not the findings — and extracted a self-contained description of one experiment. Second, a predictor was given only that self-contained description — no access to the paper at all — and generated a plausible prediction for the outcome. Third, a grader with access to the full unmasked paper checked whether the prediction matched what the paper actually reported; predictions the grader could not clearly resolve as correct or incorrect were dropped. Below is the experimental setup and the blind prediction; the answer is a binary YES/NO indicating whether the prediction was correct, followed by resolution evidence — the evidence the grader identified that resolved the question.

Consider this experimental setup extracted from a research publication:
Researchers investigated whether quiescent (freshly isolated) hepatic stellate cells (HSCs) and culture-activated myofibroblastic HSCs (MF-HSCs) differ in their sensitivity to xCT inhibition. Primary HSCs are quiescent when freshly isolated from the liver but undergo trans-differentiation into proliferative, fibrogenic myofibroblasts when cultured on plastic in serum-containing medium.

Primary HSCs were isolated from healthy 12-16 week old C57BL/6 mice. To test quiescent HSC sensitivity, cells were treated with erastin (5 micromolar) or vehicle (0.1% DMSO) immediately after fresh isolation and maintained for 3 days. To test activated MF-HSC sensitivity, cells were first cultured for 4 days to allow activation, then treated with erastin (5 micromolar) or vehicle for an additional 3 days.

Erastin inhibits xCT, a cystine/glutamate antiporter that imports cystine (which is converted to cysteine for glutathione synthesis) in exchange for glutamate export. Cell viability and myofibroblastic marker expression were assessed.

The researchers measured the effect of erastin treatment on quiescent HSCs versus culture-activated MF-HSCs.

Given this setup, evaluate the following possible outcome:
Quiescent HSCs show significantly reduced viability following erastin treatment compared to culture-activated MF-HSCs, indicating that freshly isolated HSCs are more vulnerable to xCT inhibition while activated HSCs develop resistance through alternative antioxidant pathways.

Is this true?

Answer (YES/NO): NO